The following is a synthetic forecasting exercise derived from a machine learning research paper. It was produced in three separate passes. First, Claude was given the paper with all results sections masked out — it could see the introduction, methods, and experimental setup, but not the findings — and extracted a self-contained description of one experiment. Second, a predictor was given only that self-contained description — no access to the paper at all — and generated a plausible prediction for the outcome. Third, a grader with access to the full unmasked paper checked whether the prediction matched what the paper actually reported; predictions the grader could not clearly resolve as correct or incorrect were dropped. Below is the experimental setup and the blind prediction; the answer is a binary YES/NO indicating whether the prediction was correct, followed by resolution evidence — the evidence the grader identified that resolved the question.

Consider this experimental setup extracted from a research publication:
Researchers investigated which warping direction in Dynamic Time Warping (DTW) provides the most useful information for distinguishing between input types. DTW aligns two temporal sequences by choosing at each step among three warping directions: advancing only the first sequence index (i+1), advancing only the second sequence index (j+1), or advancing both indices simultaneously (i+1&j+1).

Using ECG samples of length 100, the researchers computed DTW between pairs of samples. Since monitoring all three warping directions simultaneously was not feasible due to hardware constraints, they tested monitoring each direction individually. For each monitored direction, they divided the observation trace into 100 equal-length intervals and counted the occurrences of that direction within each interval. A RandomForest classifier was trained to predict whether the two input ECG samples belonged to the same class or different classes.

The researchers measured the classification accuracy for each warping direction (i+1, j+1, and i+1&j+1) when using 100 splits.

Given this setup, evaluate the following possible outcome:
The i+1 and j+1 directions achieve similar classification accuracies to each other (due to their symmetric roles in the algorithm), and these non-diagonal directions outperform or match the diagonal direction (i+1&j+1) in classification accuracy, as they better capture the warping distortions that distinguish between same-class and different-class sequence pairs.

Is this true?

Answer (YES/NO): NO